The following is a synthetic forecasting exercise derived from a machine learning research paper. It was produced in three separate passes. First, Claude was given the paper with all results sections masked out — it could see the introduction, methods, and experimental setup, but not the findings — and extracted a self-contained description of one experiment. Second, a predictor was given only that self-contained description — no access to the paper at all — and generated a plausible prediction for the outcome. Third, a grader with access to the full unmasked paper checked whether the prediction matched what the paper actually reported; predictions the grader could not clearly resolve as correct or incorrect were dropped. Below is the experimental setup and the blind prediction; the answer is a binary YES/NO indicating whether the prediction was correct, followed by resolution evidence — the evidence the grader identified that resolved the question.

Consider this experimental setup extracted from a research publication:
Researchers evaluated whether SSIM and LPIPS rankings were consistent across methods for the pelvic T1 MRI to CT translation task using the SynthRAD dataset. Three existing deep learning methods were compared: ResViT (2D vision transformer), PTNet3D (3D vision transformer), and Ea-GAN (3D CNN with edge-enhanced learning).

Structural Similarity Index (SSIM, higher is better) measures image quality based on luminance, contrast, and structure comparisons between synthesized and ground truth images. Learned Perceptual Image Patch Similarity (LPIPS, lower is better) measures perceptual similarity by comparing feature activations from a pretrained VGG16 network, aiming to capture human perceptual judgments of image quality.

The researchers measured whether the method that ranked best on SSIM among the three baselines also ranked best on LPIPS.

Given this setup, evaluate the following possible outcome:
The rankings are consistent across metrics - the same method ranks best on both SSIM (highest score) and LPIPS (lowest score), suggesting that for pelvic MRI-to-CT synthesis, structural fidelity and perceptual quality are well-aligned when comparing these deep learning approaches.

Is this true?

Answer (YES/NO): NO